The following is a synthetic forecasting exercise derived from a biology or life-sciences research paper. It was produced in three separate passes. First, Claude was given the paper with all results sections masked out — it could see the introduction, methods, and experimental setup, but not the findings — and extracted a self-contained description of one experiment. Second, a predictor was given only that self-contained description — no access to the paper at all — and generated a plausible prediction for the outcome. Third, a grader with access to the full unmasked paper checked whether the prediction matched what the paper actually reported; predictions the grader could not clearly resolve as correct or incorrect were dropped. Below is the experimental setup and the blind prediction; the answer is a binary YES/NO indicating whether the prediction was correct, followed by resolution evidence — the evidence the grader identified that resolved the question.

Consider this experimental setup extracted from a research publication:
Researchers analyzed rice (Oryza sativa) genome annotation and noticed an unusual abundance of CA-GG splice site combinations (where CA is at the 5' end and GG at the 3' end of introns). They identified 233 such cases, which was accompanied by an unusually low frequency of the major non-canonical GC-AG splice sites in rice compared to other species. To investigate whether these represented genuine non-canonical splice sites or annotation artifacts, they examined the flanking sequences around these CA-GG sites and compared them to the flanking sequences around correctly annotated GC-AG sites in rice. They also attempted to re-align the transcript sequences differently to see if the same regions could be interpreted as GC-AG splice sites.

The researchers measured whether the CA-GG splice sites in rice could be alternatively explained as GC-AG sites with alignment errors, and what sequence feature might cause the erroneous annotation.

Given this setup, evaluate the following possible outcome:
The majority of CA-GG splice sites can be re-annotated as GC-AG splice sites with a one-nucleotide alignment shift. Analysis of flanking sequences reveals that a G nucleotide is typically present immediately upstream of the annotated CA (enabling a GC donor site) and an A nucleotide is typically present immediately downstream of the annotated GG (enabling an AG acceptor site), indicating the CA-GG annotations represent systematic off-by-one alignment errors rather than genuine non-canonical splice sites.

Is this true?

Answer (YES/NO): NO